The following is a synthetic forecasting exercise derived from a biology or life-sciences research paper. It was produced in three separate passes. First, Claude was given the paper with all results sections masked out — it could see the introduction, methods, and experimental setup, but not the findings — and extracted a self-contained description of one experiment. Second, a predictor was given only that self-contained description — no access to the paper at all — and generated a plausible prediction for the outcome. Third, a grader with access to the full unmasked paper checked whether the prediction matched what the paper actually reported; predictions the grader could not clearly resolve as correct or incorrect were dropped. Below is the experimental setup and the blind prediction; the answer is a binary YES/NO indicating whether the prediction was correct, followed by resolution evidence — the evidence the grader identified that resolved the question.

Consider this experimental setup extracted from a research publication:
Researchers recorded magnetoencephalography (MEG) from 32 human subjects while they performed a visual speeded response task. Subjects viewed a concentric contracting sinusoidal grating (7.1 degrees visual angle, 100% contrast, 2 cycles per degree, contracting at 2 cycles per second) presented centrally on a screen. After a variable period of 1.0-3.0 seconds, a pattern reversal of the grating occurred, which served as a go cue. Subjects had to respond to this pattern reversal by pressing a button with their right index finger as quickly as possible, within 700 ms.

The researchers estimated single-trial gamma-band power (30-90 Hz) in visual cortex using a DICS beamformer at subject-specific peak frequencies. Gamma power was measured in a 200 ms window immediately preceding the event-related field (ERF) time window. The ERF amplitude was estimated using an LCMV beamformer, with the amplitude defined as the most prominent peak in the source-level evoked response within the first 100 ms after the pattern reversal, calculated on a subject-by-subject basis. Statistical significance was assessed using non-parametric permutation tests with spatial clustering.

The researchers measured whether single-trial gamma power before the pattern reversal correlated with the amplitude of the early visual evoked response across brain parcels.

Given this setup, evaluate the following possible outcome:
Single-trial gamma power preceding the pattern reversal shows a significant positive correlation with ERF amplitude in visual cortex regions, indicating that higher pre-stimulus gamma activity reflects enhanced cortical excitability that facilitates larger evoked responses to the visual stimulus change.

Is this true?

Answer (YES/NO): YES